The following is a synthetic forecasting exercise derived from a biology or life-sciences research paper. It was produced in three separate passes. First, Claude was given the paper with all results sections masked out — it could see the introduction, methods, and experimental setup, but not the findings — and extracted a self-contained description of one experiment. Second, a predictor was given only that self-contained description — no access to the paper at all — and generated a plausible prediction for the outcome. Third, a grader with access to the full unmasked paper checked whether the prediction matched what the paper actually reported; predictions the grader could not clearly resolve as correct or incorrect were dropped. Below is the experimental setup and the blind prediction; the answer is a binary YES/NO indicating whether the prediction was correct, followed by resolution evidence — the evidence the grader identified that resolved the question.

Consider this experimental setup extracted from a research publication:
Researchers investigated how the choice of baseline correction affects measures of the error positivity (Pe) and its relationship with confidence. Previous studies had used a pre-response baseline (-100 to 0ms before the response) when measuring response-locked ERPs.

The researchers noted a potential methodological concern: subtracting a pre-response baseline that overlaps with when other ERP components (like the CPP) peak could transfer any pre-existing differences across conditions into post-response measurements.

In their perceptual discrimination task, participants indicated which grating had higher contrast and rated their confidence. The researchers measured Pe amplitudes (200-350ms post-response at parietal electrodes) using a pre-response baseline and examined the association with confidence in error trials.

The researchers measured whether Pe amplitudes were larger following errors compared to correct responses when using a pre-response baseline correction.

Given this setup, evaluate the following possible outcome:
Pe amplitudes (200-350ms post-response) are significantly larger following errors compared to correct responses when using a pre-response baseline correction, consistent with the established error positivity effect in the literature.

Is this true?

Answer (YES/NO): YES